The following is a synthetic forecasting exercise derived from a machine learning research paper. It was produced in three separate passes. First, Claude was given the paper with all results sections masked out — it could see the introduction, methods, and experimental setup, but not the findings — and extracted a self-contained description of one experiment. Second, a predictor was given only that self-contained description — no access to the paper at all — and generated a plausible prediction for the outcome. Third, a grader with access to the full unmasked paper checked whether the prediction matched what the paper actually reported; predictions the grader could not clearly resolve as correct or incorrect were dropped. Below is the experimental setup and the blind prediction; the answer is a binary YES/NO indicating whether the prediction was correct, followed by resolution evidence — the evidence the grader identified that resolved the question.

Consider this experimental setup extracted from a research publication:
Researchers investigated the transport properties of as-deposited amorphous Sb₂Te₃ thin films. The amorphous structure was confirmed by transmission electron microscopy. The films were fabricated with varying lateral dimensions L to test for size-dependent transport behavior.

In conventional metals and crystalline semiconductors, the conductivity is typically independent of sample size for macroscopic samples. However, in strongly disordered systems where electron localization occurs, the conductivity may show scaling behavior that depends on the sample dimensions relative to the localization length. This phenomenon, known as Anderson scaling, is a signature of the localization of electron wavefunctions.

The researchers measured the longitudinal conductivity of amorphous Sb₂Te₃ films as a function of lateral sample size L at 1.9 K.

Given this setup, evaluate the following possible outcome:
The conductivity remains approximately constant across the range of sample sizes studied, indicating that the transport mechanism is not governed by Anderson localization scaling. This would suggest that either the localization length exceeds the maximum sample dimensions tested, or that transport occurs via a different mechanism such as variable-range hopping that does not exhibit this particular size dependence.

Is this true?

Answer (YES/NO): NO